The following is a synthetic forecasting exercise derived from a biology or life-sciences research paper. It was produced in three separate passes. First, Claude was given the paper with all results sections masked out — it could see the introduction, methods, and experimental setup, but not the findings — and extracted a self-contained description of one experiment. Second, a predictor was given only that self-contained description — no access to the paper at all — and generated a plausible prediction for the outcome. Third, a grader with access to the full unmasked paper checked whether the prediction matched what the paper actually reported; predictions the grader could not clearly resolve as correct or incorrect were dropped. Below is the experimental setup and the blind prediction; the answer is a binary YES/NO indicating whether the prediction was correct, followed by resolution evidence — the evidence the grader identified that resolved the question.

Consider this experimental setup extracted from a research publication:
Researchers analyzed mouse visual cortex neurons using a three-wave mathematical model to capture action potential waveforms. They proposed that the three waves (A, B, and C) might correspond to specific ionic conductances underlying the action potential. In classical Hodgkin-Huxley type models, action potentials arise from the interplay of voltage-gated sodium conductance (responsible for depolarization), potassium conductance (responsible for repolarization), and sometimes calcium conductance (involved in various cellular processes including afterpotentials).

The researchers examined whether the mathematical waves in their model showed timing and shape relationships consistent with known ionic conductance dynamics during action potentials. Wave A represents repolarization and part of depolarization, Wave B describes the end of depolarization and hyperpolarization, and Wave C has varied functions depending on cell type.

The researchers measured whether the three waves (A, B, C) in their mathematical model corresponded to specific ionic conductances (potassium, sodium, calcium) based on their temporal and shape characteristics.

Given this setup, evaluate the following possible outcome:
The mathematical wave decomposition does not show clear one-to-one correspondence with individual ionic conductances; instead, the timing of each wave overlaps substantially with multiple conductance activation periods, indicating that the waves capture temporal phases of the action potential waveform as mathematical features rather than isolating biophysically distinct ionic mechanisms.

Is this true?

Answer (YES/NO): NO